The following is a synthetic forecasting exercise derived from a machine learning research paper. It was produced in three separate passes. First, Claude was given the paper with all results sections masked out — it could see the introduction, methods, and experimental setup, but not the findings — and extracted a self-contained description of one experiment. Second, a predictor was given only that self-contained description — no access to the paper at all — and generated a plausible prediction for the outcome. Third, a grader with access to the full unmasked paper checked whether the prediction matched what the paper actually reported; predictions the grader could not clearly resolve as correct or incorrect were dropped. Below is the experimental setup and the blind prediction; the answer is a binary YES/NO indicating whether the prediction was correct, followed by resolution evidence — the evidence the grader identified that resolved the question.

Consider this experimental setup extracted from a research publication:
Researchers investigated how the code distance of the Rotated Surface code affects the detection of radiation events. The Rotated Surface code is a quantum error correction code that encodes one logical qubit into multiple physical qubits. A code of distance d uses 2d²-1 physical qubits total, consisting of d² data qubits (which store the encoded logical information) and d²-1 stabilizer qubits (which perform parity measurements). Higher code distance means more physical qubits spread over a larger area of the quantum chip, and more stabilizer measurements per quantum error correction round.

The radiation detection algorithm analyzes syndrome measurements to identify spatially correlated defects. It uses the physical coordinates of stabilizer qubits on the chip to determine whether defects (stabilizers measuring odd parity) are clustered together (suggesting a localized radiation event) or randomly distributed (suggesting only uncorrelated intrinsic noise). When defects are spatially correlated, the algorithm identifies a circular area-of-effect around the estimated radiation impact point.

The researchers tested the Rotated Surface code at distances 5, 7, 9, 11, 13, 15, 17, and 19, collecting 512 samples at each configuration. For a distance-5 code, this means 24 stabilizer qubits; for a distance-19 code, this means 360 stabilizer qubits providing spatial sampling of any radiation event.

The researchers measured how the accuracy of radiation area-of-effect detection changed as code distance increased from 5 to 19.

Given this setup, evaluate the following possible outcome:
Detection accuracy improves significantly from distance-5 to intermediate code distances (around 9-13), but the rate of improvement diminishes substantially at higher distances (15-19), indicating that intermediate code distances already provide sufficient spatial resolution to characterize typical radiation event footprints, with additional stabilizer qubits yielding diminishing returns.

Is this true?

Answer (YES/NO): NO